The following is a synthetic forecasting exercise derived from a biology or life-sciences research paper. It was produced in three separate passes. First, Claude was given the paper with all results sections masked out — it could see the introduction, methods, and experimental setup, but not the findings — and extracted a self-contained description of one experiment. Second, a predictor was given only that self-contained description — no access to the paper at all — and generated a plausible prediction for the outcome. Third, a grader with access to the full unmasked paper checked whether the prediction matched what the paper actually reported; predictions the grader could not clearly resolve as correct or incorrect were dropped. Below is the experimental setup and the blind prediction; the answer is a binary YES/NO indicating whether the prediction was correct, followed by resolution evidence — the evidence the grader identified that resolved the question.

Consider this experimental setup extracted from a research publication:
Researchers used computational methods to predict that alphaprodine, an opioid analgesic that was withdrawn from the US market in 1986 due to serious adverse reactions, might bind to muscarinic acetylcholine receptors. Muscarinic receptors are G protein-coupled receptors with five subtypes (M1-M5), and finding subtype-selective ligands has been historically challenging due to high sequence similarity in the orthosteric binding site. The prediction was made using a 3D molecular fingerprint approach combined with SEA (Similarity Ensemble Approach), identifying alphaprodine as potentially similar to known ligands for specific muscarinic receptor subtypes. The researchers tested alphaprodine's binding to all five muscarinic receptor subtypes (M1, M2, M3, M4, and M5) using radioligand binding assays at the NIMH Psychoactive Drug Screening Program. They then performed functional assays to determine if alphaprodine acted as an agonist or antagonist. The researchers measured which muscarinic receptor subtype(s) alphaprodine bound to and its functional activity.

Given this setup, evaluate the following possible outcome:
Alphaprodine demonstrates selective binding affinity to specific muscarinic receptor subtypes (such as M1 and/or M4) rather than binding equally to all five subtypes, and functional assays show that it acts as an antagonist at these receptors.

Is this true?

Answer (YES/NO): NO